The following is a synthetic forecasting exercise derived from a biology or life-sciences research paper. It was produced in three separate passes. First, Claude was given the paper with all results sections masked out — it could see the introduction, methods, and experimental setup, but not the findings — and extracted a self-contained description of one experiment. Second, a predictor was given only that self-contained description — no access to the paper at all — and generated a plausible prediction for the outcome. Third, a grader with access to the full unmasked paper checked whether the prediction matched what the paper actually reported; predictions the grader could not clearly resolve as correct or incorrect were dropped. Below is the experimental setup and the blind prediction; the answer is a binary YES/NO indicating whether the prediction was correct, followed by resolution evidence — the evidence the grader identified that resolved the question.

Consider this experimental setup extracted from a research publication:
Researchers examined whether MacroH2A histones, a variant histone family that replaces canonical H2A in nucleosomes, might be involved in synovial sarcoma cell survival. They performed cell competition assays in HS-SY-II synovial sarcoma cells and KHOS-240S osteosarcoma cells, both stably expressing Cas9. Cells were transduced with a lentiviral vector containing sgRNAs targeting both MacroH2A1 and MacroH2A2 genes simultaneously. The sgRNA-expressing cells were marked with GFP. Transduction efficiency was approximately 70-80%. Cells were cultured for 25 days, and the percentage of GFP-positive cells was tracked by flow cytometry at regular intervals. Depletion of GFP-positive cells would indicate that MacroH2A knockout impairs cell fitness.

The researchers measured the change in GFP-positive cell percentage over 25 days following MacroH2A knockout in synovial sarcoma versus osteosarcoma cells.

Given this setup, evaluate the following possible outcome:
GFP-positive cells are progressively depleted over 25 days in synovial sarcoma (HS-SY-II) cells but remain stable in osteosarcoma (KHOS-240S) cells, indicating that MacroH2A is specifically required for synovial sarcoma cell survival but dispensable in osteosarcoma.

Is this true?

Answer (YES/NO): YES